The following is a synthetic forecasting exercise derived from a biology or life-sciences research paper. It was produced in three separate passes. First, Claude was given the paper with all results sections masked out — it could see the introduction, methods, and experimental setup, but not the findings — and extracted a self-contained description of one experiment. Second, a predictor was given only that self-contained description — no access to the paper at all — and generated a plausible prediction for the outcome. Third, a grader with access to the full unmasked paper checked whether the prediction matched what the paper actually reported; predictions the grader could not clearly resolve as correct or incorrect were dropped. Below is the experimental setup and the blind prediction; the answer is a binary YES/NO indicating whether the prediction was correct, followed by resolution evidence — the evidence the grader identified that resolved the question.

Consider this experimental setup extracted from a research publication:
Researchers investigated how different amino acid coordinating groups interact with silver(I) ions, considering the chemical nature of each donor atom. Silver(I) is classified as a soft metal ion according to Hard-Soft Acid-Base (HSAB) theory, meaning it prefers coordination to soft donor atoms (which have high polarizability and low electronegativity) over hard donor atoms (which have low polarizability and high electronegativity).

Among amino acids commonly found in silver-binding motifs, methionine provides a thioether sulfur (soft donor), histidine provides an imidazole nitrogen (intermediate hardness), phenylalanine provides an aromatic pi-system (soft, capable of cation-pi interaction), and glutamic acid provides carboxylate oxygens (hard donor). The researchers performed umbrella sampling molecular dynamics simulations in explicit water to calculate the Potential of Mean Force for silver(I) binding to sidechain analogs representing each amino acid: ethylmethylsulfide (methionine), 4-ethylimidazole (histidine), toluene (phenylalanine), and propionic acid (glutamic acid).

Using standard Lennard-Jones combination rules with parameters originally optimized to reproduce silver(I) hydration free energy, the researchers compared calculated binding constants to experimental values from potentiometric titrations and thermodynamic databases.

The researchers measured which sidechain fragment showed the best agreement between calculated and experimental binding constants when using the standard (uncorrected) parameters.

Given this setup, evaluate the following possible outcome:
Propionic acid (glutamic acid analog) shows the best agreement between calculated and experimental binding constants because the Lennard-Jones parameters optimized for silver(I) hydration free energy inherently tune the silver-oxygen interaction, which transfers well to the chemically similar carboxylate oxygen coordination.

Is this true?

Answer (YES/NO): YES